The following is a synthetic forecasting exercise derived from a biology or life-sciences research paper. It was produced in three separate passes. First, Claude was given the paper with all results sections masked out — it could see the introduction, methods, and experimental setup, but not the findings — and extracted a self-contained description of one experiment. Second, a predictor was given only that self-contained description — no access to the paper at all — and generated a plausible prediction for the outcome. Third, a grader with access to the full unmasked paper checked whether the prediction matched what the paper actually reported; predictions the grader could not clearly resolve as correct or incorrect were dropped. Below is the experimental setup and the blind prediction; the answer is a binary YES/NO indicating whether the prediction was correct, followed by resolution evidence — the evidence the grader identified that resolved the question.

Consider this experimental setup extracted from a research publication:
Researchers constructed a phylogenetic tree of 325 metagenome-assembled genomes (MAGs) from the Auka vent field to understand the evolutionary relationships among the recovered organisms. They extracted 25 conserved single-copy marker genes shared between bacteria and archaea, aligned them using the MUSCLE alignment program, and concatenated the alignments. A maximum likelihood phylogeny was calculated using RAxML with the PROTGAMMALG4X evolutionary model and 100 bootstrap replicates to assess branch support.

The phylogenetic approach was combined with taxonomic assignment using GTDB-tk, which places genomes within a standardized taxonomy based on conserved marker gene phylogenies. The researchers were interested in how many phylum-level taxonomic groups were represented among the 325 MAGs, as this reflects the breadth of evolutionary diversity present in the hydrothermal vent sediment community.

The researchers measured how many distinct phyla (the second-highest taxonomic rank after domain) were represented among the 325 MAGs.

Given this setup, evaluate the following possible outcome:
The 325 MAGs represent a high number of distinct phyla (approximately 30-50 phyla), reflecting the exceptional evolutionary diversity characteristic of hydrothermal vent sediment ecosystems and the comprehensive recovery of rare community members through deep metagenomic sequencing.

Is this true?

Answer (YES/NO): NO